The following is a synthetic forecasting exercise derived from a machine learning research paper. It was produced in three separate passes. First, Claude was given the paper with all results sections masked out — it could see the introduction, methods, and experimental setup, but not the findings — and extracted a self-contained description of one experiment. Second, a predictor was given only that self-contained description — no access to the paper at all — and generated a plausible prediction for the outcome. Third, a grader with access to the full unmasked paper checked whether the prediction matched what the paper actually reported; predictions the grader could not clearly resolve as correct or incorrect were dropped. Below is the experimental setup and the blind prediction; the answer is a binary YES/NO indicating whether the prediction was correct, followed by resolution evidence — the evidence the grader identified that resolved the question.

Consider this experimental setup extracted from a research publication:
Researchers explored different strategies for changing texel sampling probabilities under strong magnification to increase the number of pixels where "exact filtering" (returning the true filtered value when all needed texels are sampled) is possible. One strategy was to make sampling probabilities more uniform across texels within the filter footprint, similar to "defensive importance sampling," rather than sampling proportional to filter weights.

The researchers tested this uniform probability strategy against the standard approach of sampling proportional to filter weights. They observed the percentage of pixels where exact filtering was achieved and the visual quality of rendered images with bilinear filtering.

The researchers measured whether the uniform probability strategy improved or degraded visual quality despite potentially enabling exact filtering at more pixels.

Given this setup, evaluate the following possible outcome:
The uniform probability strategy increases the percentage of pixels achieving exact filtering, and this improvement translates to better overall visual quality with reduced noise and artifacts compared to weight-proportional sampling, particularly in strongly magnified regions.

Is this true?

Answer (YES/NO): NO